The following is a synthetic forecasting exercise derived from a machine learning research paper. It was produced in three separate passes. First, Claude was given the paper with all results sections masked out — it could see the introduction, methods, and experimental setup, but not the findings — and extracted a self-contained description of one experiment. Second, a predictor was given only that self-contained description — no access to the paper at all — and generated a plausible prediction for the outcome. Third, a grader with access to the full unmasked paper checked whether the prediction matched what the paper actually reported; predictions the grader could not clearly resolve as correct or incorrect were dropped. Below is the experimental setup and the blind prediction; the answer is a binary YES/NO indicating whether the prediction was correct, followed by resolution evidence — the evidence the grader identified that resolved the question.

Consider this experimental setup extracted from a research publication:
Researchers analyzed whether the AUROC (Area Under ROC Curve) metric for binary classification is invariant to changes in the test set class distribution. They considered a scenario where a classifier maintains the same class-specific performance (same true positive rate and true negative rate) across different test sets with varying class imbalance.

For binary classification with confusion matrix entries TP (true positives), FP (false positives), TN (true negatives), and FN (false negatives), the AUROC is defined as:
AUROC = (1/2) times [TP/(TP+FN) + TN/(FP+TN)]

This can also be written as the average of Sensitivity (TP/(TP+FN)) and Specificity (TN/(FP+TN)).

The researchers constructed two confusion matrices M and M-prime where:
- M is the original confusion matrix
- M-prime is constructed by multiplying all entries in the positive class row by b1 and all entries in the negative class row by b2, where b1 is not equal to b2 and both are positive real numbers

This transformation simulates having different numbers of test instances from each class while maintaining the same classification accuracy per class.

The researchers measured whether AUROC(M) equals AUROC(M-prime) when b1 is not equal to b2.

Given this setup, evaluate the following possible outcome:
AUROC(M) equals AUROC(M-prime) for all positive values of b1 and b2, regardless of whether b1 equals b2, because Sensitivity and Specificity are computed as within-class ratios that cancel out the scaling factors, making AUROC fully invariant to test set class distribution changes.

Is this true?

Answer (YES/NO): YES